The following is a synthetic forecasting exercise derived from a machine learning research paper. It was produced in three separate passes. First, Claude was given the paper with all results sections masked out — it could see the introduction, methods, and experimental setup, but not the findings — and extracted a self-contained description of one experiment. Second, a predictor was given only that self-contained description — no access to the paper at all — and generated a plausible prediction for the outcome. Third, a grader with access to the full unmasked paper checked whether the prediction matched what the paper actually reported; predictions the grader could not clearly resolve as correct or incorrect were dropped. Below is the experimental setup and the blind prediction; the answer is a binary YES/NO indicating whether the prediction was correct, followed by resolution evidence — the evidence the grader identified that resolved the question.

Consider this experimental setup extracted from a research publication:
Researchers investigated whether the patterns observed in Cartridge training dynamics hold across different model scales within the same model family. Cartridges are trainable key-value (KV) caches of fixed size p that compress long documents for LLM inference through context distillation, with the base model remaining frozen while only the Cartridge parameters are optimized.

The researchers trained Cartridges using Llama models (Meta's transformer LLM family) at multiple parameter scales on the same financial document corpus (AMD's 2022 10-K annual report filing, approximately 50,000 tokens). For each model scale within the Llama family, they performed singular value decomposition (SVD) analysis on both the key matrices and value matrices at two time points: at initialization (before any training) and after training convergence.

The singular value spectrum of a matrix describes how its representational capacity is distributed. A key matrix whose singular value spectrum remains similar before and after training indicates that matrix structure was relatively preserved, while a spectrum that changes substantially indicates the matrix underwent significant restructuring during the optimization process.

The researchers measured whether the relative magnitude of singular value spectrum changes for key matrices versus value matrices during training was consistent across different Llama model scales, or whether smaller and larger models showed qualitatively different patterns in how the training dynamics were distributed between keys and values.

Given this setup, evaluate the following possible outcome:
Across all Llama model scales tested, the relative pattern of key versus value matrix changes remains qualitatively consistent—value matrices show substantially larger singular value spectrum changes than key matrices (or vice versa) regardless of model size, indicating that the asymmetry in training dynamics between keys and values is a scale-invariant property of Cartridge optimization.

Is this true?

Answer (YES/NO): YES